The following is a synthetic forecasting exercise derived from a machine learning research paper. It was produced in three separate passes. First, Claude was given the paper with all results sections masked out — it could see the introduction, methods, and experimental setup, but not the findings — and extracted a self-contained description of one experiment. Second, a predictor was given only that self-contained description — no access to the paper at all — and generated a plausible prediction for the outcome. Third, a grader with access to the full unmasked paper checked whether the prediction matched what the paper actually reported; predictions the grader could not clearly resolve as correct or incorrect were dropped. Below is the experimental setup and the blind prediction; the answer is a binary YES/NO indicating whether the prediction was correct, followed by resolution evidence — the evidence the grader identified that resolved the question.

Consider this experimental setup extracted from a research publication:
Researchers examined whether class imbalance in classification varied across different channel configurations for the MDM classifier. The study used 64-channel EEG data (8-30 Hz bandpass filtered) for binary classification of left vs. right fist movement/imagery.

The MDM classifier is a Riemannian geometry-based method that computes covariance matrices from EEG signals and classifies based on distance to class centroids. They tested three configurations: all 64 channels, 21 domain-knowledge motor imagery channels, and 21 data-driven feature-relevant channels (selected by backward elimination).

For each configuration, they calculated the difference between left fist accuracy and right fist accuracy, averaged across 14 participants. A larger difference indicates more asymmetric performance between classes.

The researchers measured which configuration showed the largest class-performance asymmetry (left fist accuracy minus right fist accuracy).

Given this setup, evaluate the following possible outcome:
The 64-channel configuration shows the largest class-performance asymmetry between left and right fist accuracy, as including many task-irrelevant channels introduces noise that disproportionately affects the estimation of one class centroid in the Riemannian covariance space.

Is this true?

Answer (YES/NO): YES